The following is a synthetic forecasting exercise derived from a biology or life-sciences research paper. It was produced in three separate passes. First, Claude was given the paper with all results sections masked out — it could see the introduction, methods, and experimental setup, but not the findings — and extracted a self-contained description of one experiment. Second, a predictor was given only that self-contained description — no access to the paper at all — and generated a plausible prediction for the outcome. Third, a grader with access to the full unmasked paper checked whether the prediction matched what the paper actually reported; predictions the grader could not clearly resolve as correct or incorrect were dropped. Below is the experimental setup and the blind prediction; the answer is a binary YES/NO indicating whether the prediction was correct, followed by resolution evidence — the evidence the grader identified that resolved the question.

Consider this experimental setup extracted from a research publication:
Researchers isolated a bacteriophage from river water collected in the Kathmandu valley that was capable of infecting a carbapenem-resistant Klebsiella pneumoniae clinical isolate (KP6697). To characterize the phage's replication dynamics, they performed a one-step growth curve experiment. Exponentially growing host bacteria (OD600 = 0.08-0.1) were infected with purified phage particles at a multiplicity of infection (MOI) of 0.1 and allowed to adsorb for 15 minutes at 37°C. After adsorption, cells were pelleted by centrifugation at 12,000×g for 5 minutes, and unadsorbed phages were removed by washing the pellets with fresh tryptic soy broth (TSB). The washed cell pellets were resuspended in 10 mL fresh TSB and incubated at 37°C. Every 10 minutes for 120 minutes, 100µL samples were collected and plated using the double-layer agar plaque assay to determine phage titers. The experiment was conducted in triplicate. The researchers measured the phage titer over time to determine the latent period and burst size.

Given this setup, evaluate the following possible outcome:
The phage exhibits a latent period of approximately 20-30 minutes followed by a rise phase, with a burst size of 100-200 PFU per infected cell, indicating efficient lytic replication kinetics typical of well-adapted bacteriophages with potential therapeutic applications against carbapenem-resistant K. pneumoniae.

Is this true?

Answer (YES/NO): YES